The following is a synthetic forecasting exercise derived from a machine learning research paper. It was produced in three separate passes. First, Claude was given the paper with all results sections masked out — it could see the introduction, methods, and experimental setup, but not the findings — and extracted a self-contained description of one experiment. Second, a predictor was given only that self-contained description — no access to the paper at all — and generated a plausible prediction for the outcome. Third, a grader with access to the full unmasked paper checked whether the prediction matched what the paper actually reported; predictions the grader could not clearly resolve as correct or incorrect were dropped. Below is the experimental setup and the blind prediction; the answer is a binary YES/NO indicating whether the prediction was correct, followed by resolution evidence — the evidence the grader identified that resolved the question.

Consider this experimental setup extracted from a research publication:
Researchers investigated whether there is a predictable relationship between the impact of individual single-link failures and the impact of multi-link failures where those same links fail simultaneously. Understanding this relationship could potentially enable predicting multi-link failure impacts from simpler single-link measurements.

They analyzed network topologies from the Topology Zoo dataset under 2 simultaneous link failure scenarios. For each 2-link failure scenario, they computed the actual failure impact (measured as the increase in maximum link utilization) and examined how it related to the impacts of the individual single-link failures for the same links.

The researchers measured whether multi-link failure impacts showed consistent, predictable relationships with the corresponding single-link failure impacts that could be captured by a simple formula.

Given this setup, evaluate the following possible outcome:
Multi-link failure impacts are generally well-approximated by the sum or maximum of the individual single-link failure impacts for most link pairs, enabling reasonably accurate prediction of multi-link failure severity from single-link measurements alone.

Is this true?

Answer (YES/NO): NO